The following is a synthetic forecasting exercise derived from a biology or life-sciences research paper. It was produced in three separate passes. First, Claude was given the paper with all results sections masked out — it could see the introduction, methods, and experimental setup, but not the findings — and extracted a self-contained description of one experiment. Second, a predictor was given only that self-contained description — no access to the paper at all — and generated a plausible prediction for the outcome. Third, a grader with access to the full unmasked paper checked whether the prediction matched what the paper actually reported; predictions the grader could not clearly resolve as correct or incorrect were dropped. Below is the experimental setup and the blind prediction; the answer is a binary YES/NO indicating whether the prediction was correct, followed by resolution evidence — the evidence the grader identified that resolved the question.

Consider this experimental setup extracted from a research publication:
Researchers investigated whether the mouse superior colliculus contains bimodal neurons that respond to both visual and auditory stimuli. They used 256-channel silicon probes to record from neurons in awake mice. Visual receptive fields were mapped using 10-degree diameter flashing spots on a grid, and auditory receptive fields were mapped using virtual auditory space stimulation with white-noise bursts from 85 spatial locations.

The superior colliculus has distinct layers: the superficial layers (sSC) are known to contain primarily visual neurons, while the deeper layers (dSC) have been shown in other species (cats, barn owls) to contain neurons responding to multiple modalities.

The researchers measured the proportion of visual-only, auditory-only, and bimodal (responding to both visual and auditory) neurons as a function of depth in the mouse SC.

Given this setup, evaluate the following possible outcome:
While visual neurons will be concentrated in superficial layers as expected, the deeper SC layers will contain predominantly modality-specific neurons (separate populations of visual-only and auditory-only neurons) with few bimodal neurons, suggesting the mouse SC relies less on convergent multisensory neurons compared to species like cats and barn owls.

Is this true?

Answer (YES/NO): NO